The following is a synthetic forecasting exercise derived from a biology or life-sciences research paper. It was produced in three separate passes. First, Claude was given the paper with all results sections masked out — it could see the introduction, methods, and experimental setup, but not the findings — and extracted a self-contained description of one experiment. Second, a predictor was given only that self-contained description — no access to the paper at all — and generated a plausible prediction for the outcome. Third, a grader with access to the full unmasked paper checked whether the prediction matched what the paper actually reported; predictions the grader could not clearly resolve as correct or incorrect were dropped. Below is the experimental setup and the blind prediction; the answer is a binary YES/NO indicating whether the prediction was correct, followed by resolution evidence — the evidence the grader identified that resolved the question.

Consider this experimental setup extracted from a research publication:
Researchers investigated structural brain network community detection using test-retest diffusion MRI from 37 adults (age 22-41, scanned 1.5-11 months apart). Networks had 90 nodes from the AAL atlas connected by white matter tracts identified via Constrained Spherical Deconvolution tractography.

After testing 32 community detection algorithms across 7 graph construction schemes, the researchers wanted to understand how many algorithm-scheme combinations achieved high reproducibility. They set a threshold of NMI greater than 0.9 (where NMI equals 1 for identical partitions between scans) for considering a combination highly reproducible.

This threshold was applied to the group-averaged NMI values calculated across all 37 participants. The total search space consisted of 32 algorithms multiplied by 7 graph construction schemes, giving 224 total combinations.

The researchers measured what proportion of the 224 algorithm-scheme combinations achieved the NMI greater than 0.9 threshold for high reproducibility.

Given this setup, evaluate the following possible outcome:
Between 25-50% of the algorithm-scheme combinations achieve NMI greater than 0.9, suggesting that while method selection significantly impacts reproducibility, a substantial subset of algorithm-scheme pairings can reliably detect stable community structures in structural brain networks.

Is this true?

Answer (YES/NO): NO